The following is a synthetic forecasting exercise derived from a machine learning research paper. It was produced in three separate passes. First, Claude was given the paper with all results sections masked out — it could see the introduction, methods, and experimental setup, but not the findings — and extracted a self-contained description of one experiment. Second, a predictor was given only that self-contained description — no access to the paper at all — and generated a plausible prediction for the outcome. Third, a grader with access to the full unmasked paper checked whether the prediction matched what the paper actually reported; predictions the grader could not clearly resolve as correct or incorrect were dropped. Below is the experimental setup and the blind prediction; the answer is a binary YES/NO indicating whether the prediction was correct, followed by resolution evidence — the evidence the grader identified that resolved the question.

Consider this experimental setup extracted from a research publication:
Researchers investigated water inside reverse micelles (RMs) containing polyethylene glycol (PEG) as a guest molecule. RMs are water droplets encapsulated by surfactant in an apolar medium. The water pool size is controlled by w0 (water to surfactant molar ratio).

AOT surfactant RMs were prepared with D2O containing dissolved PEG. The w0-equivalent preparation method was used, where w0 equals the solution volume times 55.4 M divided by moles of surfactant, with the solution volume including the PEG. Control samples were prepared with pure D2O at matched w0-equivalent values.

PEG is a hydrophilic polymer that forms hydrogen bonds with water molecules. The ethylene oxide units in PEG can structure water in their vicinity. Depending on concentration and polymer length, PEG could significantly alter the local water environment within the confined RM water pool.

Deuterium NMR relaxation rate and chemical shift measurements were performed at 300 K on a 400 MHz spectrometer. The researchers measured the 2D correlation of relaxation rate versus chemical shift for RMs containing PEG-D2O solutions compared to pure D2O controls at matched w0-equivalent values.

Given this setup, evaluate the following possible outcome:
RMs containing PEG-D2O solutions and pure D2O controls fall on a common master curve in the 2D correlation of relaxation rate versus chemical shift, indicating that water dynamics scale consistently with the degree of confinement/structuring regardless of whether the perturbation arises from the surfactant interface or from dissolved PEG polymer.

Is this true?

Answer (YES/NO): NO